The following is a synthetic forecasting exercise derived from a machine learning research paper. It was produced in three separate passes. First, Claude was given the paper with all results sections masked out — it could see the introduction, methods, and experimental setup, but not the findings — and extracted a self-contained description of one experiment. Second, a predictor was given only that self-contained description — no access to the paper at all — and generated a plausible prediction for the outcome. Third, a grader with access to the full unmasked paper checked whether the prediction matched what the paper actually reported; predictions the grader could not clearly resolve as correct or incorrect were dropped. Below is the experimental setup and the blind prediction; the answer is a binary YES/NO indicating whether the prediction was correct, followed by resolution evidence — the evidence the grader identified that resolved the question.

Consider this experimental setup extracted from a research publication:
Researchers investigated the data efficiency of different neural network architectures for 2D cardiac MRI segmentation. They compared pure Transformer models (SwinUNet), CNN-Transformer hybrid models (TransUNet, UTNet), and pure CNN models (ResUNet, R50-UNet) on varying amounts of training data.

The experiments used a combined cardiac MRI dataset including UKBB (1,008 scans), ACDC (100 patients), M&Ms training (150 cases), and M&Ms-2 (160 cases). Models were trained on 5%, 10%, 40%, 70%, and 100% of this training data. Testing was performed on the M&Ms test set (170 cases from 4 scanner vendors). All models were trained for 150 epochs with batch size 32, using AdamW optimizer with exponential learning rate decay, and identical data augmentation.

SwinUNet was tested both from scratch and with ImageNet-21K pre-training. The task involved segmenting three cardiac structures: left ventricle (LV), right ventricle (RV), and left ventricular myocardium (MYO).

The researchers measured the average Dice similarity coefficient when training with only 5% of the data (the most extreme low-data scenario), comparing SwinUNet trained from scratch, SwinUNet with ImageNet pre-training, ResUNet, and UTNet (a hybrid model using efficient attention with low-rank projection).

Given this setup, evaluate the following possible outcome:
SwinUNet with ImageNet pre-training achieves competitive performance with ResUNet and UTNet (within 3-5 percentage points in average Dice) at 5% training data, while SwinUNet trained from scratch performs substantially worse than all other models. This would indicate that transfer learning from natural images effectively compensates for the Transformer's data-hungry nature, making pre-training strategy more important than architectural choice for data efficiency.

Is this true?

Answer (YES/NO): NO